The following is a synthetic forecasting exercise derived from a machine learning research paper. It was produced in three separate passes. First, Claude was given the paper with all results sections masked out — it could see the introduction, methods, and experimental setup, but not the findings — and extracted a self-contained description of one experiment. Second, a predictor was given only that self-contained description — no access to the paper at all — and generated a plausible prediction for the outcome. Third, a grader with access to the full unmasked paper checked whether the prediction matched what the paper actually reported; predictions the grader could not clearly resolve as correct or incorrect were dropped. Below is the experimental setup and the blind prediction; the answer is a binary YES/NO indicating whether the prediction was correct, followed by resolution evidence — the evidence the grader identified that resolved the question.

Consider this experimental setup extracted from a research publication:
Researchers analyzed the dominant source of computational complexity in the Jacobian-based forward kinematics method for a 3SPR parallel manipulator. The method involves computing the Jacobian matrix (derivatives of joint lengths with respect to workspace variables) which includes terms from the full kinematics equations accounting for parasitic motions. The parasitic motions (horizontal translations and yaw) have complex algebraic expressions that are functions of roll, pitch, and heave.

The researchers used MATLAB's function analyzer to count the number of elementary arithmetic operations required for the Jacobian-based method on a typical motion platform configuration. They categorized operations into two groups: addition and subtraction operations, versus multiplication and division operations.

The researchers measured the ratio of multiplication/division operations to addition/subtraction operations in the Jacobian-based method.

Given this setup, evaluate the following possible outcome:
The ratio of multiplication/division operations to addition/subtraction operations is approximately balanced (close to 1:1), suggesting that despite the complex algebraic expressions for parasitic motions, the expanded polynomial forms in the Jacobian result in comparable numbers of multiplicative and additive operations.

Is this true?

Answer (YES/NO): NO